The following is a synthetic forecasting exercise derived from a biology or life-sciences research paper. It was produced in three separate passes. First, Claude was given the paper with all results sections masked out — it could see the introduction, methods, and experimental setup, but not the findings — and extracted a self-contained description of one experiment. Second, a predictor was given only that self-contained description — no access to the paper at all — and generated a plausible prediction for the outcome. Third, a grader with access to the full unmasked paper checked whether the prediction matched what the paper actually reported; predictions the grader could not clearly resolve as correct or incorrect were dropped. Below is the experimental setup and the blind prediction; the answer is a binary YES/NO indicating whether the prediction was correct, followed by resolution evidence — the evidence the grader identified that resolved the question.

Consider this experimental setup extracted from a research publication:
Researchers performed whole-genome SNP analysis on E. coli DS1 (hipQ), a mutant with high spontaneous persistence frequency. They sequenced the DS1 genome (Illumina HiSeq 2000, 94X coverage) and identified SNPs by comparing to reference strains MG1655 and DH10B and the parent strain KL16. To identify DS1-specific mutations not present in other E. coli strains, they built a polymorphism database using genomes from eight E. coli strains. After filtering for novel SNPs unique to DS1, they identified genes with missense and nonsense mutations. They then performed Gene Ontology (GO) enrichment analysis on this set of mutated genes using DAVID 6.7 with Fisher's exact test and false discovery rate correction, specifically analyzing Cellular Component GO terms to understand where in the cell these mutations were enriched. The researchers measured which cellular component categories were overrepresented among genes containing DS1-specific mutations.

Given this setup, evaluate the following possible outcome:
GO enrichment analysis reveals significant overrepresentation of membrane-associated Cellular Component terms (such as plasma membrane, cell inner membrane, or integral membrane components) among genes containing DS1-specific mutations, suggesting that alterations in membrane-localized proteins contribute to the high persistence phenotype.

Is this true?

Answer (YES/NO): YES